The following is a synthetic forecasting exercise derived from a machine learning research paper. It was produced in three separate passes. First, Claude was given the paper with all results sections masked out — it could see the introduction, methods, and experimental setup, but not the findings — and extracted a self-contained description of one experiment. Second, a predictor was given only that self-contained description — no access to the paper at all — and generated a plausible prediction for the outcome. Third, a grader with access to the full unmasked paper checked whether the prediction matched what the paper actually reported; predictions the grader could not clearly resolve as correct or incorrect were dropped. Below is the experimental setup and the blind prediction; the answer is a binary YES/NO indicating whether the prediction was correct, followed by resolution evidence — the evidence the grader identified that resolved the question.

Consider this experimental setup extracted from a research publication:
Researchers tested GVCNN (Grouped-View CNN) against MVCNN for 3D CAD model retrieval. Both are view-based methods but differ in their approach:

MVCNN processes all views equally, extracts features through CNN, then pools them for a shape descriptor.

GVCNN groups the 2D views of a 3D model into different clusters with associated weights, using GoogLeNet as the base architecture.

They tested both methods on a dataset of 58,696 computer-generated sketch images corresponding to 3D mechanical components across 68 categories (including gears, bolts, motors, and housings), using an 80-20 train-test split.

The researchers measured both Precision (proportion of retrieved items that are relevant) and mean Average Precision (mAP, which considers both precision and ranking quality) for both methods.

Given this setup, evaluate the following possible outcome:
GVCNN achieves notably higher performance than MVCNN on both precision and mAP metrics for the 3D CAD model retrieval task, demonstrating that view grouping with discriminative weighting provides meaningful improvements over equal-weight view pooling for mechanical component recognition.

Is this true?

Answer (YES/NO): NO